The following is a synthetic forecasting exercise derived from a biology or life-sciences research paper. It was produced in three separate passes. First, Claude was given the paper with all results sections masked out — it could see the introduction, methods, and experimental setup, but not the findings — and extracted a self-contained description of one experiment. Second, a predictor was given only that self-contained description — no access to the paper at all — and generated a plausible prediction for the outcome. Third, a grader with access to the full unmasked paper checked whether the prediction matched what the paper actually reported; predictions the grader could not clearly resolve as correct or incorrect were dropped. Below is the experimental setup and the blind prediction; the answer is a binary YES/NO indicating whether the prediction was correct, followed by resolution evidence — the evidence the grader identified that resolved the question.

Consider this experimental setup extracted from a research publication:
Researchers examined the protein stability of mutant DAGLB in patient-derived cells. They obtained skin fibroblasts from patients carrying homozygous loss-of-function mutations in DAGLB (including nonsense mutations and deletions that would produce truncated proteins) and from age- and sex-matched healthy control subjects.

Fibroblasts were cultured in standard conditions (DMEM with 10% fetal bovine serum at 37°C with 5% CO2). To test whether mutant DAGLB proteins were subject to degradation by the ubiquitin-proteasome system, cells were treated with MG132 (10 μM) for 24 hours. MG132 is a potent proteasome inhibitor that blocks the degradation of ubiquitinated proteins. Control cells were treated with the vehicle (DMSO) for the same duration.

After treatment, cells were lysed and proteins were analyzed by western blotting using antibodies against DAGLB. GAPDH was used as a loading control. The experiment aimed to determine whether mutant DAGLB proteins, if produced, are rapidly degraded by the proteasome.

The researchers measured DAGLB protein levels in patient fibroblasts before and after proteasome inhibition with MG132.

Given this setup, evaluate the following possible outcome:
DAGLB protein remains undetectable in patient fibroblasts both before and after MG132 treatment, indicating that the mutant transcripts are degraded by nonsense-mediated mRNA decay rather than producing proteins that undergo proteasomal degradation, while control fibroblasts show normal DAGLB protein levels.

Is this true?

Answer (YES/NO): NO